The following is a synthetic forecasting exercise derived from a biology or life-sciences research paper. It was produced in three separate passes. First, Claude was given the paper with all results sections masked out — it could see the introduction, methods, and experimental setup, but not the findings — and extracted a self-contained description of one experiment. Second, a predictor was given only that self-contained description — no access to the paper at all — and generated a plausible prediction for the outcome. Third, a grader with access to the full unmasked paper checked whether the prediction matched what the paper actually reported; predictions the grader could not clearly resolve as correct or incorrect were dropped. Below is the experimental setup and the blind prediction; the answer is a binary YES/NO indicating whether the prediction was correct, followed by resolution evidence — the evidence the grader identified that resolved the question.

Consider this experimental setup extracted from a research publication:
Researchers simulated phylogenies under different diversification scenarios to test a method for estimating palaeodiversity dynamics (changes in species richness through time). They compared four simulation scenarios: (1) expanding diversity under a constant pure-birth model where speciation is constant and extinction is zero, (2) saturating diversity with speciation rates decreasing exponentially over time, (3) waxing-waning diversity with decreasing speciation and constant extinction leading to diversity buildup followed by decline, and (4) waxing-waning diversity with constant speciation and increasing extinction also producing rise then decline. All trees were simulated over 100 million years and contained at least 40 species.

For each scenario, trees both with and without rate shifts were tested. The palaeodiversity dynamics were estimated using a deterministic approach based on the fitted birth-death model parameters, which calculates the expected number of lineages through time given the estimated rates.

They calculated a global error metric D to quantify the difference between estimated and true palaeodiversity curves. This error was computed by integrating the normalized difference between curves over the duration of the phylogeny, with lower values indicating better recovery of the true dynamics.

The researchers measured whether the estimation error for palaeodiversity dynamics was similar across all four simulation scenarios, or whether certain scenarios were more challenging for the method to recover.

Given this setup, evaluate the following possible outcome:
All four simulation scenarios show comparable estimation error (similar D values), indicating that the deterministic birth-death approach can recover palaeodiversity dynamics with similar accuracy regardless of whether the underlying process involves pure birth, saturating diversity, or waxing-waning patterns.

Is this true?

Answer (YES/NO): NO